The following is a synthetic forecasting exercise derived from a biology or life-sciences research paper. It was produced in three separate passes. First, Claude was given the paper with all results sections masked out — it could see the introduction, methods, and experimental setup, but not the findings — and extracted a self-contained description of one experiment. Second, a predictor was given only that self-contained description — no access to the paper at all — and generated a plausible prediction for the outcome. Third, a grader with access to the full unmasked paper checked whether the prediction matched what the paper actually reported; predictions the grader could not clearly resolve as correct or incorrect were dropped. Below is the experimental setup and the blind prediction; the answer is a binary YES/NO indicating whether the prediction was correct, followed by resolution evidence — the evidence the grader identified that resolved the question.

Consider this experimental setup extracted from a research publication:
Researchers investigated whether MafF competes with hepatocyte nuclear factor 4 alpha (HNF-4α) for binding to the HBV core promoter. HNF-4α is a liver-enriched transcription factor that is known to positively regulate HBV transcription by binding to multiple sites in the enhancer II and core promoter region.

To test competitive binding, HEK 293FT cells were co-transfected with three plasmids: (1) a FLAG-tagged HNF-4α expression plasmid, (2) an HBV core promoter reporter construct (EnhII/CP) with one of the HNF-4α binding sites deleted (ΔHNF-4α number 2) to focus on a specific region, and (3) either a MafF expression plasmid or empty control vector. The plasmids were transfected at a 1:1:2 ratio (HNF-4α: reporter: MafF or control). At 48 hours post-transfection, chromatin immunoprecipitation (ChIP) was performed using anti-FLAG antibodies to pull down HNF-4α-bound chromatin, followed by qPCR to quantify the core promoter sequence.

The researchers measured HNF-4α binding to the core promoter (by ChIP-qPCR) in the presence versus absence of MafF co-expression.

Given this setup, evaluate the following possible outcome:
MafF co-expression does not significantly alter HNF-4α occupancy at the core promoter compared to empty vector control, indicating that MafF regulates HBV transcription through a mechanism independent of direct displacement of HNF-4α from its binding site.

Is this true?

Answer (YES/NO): NO